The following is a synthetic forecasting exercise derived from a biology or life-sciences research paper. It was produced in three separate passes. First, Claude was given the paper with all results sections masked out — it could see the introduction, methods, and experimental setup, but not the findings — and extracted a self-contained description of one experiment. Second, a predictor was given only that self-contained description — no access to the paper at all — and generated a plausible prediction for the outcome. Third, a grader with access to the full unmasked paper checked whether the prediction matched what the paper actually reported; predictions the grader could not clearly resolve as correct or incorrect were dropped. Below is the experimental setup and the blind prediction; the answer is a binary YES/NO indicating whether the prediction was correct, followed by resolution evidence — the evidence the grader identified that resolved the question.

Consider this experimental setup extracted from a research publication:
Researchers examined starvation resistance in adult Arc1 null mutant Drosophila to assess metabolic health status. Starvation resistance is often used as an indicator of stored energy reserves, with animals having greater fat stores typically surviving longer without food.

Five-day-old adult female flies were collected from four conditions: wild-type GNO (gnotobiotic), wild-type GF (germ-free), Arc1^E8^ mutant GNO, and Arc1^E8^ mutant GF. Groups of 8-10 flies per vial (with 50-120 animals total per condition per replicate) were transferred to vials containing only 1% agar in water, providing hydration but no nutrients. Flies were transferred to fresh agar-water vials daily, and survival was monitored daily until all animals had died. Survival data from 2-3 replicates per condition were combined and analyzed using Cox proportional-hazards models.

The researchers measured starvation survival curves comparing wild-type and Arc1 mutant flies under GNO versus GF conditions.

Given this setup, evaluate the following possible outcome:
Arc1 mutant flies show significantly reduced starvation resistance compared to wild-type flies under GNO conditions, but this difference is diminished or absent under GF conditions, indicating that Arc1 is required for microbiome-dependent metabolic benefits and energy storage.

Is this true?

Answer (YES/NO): NO